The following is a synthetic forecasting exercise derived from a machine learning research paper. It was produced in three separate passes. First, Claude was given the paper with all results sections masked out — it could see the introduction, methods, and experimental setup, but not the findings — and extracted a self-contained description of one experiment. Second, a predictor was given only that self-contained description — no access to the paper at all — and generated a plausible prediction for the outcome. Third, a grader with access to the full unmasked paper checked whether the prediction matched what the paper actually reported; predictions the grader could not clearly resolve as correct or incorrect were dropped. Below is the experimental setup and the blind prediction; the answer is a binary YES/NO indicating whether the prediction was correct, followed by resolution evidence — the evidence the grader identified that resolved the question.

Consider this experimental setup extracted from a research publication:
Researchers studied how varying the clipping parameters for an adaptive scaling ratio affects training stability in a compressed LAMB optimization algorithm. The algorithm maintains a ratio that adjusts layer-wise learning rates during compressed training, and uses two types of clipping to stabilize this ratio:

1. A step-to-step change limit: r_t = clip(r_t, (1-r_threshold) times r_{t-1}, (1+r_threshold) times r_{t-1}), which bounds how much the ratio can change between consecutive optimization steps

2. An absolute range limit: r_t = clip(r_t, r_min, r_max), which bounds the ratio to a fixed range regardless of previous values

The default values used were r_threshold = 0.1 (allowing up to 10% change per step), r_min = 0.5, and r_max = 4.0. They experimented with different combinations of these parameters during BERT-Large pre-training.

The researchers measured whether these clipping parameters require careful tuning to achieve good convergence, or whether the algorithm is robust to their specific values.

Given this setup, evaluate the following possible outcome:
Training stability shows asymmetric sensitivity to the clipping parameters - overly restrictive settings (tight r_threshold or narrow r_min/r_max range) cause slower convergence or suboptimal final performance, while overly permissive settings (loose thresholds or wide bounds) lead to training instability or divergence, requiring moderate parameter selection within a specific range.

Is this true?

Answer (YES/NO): NO